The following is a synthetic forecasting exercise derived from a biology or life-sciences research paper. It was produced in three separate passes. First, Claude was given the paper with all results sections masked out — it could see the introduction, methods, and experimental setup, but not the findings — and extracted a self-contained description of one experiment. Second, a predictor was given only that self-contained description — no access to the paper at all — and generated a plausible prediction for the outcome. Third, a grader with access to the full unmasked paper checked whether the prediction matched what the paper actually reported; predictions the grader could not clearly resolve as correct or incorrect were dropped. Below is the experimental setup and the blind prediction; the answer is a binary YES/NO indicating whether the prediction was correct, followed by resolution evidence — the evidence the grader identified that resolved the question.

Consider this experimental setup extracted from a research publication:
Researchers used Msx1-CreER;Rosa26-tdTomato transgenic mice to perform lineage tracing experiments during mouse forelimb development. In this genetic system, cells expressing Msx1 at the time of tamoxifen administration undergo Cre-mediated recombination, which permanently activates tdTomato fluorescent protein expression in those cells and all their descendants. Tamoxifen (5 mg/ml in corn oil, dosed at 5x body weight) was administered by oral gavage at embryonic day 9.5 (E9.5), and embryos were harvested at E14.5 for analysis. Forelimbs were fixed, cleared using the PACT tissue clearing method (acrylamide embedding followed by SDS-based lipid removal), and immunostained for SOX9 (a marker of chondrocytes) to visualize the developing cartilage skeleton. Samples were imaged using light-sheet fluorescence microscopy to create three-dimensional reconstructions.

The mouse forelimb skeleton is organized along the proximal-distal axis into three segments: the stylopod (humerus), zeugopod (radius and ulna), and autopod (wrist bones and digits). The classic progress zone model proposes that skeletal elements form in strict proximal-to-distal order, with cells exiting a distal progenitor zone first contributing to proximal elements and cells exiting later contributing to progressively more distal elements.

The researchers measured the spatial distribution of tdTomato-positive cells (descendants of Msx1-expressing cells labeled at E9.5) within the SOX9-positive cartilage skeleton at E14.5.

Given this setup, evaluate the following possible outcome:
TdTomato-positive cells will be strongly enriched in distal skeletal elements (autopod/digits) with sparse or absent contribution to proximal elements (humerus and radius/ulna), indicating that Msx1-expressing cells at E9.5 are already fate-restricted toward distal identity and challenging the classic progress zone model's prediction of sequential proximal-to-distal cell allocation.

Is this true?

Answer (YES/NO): NO